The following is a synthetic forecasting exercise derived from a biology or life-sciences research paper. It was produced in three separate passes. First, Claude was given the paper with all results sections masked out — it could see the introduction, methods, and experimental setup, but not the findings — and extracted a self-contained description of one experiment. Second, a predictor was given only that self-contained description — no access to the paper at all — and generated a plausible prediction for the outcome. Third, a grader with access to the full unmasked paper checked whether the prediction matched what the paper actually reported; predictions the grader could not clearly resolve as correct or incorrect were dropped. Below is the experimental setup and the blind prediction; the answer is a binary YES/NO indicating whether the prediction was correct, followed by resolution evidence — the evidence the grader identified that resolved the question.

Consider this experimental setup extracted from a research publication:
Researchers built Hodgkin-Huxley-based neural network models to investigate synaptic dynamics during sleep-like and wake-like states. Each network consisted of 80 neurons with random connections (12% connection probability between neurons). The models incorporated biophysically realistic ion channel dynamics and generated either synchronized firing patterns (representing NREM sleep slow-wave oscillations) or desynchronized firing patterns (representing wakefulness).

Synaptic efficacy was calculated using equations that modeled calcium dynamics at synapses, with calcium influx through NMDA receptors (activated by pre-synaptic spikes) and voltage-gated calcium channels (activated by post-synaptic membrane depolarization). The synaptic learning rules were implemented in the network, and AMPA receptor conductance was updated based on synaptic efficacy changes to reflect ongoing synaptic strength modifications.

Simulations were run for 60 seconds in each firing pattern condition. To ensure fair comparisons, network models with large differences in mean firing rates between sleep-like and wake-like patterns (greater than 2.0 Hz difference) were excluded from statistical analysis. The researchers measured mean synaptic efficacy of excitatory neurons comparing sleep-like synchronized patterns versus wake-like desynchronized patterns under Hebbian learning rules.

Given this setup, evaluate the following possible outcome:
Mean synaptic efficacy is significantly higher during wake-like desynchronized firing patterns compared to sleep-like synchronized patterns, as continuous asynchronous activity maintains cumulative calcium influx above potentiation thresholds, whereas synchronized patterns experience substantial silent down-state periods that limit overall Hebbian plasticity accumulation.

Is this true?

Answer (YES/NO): NO